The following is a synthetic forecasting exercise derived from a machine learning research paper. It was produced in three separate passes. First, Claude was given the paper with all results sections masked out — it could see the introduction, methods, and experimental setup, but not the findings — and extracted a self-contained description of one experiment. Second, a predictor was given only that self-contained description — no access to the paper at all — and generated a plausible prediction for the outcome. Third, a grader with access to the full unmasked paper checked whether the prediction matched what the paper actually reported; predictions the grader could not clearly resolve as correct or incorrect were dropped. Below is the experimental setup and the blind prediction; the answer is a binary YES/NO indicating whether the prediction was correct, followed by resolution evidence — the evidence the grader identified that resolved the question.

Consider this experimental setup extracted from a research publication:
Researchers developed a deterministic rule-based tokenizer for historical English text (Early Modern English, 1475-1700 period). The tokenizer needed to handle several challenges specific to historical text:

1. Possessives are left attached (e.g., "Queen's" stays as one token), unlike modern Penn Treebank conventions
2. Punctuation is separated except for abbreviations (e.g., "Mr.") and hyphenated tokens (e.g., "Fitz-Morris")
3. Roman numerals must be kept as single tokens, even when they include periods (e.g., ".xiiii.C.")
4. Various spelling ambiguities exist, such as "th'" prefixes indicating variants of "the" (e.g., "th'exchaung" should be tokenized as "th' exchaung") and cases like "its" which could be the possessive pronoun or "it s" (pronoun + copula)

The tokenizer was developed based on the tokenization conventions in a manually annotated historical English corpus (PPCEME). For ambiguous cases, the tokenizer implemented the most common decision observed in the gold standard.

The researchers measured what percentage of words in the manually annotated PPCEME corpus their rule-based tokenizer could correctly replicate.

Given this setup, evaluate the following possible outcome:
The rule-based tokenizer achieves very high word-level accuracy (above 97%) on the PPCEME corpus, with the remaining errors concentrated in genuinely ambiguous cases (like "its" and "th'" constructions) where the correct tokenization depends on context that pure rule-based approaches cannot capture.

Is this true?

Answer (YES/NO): YES